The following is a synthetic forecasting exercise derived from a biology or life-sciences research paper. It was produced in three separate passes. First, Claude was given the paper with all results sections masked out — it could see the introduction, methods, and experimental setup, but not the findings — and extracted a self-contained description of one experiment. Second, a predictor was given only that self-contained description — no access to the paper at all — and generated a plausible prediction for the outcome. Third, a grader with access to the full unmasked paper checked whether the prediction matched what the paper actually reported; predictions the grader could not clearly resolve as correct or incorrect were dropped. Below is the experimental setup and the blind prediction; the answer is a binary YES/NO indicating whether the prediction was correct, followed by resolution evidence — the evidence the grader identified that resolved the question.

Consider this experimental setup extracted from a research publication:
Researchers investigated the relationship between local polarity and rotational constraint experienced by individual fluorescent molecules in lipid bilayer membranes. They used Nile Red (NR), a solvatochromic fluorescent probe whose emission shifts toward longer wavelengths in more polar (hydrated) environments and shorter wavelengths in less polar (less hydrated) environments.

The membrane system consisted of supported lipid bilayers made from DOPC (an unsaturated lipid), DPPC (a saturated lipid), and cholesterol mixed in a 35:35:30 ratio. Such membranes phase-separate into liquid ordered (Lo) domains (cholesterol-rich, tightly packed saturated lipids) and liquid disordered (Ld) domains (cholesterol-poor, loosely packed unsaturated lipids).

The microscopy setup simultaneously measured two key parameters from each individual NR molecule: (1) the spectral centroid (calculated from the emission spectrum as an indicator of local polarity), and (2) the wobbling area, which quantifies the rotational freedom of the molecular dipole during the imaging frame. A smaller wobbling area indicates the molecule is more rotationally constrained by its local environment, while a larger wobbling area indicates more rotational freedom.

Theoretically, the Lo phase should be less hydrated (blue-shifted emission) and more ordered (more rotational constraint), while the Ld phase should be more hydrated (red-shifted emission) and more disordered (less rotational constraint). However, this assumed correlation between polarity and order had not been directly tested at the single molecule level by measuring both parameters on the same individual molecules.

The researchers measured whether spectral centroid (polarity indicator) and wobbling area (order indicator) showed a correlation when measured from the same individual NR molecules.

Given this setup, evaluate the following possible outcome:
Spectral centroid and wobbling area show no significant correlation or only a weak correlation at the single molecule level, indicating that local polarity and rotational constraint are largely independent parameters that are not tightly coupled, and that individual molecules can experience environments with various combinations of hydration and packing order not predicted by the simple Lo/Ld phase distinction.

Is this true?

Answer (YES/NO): NO